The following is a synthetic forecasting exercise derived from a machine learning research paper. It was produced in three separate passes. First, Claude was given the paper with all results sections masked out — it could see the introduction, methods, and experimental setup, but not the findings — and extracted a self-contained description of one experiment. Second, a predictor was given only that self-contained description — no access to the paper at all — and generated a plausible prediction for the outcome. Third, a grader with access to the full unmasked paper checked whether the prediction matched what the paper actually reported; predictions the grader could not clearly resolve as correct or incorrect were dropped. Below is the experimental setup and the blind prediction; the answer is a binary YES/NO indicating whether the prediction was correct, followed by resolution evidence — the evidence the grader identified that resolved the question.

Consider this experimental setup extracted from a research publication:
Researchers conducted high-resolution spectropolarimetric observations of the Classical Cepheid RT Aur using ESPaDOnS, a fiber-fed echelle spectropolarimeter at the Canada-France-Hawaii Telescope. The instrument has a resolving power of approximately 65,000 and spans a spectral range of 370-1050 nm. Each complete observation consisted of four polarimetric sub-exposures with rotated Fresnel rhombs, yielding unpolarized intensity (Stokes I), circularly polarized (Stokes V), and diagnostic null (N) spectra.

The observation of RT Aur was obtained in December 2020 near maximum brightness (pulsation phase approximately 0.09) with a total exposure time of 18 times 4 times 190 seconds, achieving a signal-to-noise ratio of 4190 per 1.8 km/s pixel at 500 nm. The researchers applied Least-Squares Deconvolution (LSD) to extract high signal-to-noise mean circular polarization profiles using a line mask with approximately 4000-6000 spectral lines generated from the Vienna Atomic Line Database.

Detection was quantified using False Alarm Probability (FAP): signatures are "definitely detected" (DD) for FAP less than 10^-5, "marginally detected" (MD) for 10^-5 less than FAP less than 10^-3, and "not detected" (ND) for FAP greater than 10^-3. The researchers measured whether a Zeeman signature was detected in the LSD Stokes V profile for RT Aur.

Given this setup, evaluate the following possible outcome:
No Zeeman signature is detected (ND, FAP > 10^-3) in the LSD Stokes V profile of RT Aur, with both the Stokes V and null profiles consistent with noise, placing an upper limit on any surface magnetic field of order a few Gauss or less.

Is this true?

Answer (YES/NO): YES